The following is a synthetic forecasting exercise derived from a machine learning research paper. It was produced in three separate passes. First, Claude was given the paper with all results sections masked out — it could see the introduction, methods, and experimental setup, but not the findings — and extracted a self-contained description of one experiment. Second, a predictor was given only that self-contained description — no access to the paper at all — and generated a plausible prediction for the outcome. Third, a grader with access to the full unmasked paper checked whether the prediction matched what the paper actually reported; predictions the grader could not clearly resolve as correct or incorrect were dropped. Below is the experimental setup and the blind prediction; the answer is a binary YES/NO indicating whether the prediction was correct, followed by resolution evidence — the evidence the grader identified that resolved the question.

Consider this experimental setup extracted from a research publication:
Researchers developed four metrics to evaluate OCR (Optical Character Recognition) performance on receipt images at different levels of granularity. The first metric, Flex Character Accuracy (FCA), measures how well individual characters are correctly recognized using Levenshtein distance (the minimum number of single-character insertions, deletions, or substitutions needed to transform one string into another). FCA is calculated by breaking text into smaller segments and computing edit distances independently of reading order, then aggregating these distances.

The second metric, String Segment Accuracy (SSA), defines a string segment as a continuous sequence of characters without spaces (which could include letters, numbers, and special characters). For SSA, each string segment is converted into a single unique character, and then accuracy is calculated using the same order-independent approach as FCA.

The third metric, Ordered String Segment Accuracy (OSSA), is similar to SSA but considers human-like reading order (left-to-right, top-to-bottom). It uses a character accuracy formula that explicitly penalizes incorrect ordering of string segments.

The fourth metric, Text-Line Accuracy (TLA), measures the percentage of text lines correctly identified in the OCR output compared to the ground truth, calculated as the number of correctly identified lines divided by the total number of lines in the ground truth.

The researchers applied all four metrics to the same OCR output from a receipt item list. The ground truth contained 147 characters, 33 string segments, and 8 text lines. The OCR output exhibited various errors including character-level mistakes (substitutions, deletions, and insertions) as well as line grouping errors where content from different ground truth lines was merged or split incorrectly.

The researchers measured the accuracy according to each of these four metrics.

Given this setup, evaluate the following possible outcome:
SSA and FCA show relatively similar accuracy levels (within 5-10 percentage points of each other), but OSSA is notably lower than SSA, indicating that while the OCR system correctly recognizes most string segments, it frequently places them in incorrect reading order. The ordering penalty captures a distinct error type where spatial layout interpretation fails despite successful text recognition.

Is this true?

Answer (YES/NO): YES